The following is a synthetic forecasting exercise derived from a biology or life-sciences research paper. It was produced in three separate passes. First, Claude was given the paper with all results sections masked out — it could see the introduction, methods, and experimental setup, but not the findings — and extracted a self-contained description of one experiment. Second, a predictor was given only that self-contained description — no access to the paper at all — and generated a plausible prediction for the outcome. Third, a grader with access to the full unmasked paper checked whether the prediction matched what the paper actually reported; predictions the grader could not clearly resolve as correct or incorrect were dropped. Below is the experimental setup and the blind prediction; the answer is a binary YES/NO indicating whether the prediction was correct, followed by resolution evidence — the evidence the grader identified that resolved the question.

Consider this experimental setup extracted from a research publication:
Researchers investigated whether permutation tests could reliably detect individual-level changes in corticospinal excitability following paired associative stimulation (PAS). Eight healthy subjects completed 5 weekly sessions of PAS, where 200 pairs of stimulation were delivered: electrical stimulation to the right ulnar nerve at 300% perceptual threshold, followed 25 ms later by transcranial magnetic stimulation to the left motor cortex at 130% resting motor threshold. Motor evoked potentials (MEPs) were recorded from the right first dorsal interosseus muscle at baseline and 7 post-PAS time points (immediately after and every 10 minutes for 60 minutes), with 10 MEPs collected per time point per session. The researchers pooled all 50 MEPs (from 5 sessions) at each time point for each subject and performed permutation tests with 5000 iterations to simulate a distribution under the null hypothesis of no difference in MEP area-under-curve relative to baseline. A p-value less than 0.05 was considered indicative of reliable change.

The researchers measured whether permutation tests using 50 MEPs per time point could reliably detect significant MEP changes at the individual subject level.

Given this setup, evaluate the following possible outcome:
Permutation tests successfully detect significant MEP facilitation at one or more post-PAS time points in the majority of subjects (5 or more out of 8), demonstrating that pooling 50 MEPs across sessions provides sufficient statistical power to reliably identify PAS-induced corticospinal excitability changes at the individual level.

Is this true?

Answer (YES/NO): YES